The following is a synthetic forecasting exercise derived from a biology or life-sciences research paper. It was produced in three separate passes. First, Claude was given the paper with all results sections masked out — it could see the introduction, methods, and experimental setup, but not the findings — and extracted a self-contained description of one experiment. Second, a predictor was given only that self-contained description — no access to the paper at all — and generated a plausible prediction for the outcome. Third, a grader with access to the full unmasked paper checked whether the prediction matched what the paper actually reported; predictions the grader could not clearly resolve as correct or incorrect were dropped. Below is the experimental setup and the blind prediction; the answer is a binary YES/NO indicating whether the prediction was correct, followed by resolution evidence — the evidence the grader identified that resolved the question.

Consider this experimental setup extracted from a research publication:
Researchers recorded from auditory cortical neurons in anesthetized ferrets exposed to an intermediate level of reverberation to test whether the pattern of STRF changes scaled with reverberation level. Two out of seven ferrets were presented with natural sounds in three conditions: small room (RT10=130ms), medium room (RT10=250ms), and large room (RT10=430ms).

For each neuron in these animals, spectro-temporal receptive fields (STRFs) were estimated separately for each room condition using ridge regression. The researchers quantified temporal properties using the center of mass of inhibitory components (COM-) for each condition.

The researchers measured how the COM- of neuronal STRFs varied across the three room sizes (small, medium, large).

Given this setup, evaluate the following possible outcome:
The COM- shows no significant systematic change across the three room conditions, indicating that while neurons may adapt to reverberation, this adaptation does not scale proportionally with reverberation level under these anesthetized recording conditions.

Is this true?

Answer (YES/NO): NO